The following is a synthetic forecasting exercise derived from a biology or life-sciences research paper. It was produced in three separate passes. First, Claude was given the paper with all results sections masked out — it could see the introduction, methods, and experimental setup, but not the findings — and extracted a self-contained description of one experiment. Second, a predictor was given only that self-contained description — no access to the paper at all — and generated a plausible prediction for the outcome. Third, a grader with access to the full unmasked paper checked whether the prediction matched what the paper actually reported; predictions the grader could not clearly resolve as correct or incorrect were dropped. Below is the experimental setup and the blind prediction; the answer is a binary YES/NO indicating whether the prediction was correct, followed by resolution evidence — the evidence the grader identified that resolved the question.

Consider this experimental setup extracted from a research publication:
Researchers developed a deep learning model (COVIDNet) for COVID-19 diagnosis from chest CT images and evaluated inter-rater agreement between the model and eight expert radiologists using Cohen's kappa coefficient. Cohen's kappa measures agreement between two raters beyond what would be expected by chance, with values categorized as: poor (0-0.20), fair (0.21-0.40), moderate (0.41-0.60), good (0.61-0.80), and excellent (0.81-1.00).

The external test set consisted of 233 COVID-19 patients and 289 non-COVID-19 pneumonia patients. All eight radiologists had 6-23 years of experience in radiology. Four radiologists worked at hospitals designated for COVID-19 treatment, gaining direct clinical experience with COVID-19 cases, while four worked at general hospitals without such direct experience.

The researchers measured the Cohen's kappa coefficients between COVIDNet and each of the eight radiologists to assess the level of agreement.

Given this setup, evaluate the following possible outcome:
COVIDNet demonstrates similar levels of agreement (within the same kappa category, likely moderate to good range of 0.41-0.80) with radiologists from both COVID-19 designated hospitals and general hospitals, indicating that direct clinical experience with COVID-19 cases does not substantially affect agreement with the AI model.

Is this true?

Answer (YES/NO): YES